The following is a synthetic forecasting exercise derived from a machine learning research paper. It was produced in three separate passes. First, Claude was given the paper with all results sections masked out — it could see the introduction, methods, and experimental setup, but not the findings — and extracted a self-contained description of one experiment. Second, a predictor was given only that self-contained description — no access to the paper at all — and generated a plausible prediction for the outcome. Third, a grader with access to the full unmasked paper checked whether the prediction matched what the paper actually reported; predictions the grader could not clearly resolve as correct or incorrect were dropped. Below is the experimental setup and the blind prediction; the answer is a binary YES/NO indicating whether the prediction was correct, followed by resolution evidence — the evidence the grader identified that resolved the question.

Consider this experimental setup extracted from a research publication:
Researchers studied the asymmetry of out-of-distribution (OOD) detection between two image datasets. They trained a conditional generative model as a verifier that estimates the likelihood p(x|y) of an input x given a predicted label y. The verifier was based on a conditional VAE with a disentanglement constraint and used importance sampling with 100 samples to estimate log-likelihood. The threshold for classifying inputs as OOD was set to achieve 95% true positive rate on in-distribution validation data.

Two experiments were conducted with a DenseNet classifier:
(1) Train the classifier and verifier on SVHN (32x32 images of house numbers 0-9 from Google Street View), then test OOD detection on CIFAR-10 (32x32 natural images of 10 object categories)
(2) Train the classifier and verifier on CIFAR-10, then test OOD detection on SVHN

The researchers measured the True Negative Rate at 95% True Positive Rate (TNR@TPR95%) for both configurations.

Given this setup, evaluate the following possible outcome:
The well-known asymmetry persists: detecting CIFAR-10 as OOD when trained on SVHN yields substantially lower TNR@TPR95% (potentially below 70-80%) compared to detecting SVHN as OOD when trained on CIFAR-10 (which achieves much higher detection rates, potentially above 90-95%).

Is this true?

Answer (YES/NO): NO